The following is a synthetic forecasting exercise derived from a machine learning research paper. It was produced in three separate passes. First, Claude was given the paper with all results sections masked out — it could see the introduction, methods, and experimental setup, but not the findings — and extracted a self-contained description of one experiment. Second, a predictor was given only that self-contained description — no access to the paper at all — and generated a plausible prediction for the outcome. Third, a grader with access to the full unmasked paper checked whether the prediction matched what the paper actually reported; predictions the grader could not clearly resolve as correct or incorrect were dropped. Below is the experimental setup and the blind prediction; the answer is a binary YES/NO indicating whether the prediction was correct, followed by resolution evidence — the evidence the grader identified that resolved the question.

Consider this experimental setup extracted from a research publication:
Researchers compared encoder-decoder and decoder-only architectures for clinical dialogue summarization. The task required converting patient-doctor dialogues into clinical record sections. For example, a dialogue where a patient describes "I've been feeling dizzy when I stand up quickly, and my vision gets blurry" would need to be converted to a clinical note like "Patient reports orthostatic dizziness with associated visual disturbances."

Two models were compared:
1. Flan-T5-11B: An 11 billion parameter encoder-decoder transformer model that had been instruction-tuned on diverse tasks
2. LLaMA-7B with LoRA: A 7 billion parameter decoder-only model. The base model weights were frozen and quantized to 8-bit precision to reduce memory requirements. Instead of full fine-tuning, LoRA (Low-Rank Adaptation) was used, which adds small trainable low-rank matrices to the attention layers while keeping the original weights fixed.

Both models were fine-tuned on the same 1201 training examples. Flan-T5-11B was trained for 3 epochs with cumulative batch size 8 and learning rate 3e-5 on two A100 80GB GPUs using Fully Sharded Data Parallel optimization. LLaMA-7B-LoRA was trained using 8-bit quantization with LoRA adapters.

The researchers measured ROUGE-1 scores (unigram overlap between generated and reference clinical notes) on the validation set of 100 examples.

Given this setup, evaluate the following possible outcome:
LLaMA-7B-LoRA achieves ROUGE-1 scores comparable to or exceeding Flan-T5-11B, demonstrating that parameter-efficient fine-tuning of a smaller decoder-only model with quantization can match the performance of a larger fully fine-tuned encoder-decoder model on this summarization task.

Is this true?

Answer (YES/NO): NO